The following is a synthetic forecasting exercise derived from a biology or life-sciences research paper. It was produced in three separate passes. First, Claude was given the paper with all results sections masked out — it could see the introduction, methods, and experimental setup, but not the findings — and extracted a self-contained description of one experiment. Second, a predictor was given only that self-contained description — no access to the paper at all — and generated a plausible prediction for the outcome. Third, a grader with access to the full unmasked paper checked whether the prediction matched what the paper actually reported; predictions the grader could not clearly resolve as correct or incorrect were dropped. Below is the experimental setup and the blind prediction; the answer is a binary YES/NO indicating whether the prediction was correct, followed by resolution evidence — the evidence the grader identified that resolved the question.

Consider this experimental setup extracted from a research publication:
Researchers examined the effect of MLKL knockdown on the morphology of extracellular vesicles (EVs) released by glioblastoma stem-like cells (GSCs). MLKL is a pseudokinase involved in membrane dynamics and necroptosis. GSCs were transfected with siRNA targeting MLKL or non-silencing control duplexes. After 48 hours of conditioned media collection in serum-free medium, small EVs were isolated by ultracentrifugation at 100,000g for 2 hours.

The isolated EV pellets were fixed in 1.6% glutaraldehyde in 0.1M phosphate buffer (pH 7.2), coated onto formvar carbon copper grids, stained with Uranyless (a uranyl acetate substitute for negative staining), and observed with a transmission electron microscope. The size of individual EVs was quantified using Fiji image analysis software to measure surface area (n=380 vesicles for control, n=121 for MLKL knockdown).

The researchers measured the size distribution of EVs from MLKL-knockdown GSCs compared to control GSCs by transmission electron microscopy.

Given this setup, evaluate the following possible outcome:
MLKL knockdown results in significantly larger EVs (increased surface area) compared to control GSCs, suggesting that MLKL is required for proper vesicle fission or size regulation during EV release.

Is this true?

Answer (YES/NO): YES